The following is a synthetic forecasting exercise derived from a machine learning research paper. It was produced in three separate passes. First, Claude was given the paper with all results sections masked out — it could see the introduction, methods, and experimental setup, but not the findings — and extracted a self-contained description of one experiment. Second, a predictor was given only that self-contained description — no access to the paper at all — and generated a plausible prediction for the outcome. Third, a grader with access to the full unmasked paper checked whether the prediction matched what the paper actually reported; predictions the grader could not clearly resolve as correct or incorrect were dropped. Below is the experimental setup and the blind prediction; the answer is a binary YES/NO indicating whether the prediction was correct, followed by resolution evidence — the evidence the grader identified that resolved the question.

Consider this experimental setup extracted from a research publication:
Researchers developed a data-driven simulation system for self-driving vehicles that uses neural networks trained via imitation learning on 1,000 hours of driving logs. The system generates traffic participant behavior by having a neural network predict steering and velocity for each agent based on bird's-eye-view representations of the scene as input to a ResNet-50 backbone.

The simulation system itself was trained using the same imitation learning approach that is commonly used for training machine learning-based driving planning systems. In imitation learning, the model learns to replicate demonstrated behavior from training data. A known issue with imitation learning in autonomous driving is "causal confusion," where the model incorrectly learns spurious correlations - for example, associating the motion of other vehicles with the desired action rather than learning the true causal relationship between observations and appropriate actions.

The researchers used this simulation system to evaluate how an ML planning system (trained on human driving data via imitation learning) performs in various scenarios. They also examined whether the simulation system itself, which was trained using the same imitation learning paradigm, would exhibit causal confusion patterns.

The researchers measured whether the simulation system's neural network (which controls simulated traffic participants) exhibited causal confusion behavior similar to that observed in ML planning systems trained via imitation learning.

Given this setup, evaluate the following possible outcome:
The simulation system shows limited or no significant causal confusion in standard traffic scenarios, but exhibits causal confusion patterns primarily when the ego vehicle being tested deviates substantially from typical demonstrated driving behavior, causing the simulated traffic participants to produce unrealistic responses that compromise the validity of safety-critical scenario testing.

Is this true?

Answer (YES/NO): NO